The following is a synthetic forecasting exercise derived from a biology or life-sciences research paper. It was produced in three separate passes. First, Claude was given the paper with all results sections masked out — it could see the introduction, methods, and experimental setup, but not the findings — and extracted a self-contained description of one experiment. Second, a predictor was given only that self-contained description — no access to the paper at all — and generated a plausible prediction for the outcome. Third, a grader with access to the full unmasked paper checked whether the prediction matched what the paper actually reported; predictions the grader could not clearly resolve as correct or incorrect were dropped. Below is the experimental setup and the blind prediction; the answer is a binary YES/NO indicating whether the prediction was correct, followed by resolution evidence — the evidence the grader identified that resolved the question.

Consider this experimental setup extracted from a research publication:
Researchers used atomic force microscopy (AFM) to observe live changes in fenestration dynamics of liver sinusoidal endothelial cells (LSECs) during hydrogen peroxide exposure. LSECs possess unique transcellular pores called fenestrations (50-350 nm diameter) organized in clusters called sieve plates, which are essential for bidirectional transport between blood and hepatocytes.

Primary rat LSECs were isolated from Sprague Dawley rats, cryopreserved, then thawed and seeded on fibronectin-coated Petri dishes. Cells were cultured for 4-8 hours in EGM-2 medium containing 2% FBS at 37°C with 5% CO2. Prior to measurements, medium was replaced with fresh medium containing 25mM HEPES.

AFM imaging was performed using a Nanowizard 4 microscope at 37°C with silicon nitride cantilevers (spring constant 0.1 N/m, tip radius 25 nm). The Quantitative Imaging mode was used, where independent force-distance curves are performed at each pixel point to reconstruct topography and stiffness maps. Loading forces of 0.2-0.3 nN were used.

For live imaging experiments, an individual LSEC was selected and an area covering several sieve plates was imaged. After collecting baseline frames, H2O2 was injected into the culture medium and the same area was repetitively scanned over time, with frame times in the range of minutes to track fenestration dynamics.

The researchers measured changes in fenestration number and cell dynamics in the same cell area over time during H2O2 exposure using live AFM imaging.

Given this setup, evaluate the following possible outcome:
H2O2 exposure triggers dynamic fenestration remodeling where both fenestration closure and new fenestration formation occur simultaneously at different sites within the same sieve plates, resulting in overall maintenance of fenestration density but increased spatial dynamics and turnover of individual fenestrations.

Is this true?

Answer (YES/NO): NO